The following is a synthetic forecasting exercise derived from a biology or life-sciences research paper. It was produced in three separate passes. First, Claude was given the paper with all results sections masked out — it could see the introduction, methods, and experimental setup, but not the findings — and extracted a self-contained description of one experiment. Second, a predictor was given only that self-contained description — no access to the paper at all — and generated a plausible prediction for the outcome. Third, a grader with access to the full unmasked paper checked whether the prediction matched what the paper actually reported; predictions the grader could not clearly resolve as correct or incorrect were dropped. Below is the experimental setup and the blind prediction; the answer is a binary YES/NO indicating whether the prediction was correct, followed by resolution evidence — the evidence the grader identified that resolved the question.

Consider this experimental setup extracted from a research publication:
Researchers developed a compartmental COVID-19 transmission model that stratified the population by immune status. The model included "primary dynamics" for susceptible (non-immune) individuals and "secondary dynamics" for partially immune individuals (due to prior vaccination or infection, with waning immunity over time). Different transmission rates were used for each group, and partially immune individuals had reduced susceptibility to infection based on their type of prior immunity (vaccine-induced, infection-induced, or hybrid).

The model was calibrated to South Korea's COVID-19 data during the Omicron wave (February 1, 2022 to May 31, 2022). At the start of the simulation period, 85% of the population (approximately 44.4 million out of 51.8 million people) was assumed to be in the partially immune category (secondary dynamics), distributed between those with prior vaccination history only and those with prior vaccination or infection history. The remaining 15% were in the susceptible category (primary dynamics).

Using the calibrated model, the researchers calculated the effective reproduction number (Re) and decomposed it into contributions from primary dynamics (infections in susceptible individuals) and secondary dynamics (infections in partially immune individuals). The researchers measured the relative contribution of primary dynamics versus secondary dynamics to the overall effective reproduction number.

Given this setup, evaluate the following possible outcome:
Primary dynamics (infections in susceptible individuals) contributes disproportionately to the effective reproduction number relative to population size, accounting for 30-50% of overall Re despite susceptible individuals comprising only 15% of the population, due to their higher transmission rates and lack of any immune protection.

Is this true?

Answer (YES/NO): NO